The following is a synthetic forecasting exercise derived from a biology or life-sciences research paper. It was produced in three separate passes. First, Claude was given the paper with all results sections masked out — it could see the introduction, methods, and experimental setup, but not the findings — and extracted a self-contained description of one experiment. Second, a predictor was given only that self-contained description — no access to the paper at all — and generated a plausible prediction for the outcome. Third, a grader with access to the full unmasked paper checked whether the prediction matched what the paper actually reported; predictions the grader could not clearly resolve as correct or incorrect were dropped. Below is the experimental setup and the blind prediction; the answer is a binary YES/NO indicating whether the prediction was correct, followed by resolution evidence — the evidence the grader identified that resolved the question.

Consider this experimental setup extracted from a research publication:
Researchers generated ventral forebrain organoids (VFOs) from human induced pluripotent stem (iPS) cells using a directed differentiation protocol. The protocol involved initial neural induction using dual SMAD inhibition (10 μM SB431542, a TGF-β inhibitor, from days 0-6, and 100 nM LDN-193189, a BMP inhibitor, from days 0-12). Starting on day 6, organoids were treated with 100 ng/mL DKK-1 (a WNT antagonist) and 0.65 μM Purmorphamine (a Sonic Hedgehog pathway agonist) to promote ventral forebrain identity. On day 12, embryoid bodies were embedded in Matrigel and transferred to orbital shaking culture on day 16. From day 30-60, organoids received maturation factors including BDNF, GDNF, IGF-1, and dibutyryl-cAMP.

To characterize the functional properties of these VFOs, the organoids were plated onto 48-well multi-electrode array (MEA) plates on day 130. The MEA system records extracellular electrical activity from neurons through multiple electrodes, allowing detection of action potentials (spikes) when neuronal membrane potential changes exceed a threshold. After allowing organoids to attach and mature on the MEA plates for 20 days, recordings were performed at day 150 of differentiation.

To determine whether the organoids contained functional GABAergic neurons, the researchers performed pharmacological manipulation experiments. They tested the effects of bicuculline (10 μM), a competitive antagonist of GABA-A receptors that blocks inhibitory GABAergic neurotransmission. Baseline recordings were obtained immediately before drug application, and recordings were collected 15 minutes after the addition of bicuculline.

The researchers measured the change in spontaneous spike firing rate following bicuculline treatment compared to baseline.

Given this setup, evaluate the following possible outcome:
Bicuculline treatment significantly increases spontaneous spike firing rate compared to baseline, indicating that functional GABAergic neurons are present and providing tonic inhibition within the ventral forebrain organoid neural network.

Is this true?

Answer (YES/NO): YES